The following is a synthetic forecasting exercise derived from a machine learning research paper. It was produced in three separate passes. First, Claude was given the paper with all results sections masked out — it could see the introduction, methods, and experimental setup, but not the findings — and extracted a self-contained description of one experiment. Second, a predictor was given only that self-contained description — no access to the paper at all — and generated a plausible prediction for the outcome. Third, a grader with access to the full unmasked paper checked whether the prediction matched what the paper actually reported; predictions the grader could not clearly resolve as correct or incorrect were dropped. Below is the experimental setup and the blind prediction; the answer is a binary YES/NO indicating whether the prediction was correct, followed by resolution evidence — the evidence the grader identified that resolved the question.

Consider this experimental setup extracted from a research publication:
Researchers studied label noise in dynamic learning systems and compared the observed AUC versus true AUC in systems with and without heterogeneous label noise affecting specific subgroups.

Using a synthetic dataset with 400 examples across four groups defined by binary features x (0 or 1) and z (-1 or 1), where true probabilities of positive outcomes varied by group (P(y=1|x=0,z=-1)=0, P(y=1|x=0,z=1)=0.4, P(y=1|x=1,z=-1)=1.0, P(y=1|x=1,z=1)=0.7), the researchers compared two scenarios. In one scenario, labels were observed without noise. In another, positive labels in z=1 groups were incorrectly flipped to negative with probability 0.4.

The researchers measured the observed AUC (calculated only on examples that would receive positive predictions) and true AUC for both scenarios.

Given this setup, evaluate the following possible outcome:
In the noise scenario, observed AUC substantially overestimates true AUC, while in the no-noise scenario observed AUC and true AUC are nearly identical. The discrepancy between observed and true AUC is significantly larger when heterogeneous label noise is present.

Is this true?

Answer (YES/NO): NO